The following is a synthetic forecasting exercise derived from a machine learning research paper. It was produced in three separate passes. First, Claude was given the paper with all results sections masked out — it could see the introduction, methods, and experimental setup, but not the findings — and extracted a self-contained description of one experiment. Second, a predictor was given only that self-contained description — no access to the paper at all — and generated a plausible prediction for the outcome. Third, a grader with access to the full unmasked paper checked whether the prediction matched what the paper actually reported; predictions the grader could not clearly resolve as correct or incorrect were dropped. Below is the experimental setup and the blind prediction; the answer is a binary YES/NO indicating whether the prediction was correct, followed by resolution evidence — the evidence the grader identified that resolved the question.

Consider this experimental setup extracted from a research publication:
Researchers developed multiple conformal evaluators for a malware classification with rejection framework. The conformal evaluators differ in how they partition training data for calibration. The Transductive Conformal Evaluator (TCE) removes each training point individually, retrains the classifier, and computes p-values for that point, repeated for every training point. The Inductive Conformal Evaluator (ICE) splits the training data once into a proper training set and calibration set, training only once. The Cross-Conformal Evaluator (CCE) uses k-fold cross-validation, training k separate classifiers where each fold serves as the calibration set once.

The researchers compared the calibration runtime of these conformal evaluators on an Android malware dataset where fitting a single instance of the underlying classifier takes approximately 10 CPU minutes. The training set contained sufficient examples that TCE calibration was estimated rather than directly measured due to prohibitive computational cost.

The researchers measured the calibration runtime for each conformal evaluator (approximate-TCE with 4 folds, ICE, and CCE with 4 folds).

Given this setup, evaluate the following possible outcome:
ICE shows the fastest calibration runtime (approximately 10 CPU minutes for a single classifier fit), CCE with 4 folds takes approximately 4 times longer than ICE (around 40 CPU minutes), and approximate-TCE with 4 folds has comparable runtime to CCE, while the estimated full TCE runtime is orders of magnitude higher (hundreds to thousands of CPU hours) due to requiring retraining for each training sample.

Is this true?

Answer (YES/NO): NO